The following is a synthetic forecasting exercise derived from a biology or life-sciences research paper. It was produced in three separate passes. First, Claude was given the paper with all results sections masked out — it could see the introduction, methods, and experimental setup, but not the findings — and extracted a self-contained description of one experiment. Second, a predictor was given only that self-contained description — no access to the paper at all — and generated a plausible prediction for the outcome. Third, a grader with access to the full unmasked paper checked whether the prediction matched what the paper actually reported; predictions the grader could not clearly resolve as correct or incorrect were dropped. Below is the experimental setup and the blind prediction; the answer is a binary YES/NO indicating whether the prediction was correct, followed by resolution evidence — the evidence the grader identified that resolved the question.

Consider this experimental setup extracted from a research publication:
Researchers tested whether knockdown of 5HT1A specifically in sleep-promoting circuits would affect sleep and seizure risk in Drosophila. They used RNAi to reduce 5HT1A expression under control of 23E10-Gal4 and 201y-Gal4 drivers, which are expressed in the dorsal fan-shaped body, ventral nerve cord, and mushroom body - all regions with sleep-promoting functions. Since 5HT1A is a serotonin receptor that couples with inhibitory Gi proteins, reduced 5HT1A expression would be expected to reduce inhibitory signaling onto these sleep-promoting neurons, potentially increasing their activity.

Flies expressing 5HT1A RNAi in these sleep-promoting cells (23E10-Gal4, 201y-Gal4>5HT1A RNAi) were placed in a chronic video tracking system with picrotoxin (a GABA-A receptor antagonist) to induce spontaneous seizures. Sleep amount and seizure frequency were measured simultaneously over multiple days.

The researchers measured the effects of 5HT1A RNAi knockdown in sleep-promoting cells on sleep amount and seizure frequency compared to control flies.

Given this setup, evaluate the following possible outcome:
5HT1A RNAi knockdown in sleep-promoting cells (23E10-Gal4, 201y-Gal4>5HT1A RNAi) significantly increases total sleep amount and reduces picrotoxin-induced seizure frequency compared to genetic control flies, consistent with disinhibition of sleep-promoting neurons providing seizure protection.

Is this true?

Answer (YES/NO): YES